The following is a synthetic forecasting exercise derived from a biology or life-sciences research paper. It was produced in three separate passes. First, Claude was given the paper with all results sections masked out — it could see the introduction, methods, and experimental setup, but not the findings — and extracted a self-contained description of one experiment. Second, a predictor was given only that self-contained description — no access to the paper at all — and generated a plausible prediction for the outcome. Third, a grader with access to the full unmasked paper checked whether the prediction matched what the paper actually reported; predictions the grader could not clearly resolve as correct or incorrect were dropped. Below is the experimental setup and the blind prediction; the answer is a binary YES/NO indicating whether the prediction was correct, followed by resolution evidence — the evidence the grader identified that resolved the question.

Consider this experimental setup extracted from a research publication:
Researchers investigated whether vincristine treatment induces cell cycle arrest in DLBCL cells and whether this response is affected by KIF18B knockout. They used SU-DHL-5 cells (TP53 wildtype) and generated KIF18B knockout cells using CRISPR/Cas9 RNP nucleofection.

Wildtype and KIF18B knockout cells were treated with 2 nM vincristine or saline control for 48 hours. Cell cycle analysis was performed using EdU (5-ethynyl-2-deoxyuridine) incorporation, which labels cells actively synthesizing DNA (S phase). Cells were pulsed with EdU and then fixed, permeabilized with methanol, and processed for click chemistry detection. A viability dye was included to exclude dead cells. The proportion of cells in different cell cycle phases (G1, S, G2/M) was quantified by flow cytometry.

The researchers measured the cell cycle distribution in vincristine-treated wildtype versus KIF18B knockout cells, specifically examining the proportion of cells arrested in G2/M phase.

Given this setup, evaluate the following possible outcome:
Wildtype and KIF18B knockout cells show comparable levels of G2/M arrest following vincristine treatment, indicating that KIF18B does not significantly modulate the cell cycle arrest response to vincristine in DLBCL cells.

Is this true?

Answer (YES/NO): NO